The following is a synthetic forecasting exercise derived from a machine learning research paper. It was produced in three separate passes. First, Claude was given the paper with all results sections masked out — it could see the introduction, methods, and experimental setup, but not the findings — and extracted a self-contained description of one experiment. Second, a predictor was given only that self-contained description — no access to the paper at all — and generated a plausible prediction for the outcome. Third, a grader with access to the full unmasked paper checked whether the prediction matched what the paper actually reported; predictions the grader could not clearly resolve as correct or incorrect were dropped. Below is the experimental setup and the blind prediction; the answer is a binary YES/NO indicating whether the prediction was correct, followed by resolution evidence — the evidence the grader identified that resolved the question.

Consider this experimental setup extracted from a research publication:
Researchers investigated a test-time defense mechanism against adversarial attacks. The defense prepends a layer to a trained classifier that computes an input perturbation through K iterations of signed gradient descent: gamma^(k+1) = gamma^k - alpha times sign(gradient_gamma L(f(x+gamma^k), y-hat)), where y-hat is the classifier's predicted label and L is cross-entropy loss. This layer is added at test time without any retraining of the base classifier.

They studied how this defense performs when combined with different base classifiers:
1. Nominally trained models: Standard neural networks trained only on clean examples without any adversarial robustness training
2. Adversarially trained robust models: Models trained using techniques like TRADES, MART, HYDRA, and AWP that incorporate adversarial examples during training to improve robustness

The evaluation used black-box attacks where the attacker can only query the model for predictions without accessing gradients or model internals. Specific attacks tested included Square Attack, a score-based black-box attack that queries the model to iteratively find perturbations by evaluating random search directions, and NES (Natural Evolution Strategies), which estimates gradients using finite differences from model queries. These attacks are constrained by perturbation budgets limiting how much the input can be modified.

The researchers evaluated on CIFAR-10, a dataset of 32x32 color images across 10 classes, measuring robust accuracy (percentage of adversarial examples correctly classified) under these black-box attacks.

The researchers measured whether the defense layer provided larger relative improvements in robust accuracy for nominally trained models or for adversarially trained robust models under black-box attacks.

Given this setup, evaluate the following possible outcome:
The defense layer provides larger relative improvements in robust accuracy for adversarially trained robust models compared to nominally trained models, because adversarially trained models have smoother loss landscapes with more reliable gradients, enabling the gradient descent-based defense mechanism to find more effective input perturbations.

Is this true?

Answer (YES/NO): NO